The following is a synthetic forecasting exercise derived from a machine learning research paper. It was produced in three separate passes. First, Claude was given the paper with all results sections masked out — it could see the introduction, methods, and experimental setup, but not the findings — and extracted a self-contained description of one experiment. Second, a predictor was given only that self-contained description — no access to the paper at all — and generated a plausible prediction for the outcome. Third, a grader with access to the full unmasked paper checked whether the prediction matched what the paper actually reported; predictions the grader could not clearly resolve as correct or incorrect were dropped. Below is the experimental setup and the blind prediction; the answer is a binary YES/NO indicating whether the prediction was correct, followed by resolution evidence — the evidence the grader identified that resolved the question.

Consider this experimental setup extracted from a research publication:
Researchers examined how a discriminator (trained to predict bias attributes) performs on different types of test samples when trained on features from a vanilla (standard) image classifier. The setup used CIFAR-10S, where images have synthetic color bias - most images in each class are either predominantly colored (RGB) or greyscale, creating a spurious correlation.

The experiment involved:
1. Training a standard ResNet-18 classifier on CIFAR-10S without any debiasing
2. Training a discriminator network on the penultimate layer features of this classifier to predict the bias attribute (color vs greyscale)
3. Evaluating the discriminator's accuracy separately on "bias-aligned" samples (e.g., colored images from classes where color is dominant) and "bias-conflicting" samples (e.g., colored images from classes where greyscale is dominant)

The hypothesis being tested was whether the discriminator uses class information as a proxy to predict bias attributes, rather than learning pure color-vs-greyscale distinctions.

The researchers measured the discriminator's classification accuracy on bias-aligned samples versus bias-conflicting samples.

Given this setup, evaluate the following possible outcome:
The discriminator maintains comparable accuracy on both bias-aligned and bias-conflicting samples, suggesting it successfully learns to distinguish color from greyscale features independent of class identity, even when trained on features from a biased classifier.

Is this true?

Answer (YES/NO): NO